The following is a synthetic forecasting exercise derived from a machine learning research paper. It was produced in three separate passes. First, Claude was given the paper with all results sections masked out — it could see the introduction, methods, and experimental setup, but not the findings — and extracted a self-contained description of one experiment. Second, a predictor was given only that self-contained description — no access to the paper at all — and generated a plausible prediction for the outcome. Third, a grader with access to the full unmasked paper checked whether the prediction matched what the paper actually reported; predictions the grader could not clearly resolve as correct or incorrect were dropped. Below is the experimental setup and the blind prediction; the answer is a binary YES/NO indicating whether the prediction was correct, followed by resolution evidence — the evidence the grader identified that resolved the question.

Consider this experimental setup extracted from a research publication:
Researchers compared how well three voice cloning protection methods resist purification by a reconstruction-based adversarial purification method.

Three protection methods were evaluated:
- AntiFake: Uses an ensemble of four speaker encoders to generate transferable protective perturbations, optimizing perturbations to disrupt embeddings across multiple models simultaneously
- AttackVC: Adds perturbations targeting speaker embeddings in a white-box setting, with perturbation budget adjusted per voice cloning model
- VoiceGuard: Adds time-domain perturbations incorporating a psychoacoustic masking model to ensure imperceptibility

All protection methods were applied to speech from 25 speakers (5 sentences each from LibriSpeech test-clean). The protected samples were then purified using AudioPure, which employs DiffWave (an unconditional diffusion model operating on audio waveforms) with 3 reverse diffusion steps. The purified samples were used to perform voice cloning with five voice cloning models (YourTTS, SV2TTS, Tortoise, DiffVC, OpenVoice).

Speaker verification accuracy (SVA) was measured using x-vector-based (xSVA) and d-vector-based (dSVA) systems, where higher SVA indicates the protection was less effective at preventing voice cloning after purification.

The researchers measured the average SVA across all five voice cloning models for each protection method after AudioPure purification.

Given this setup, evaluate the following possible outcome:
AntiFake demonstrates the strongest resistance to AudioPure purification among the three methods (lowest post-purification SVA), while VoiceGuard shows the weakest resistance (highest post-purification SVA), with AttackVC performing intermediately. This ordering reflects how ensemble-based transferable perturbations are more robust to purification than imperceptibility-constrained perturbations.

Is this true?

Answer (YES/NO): NO